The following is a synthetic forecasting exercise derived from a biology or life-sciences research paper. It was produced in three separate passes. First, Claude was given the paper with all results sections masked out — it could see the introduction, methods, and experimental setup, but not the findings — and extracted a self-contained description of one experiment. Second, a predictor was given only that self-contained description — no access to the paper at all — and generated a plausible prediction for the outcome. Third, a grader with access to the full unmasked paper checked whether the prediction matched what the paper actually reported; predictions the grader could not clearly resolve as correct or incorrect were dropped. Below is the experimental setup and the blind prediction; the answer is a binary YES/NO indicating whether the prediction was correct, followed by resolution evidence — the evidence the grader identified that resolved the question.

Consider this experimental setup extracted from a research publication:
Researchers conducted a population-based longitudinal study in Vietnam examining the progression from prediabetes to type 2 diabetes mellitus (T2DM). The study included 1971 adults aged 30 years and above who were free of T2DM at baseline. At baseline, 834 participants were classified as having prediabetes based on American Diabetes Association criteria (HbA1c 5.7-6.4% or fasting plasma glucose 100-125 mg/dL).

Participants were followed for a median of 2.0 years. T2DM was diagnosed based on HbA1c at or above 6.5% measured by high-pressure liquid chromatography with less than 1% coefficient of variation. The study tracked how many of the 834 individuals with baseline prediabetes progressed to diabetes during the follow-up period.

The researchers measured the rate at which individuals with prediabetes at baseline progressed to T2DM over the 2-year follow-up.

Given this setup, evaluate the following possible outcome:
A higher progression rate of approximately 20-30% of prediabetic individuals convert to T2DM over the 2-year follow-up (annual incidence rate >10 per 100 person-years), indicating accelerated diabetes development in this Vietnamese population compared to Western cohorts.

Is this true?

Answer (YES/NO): NO